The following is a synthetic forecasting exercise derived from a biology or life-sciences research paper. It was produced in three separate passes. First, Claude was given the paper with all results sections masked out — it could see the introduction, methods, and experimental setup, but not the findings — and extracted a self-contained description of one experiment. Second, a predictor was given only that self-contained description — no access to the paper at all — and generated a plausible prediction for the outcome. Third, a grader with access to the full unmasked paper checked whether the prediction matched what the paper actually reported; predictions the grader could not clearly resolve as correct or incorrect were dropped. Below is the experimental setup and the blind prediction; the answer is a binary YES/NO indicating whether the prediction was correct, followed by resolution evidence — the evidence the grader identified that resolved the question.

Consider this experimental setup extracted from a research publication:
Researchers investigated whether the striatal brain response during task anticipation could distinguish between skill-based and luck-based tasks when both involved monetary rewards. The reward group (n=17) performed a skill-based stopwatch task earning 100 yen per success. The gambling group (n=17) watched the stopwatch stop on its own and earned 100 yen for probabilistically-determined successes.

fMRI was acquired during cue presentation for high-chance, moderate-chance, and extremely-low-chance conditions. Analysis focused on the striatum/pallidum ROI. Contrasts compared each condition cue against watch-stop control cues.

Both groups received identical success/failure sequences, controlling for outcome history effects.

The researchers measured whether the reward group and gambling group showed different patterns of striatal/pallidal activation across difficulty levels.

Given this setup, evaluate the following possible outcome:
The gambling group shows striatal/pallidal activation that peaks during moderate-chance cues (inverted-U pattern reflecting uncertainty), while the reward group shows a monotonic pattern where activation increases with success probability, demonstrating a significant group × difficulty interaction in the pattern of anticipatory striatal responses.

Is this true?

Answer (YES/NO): NO